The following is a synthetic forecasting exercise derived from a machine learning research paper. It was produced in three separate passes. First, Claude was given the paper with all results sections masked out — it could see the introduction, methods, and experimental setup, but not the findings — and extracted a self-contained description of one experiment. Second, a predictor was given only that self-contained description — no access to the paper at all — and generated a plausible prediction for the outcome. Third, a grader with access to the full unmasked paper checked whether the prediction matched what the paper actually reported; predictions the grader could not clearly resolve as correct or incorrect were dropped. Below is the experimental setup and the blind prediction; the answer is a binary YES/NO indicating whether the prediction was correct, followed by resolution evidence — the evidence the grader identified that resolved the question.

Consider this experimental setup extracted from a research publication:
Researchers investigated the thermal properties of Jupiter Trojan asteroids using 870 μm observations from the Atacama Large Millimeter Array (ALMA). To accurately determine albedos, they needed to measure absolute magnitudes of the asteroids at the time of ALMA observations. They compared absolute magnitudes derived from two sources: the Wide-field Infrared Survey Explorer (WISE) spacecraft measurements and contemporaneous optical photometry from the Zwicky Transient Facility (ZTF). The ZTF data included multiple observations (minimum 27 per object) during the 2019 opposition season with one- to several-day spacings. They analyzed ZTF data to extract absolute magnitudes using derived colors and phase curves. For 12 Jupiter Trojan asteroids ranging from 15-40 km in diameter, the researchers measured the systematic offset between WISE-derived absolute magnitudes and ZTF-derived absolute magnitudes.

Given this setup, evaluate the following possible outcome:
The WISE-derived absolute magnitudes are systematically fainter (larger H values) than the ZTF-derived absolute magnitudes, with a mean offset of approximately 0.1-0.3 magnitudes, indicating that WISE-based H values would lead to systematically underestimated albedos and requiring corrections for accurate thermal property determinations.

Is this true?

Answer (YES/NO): NO